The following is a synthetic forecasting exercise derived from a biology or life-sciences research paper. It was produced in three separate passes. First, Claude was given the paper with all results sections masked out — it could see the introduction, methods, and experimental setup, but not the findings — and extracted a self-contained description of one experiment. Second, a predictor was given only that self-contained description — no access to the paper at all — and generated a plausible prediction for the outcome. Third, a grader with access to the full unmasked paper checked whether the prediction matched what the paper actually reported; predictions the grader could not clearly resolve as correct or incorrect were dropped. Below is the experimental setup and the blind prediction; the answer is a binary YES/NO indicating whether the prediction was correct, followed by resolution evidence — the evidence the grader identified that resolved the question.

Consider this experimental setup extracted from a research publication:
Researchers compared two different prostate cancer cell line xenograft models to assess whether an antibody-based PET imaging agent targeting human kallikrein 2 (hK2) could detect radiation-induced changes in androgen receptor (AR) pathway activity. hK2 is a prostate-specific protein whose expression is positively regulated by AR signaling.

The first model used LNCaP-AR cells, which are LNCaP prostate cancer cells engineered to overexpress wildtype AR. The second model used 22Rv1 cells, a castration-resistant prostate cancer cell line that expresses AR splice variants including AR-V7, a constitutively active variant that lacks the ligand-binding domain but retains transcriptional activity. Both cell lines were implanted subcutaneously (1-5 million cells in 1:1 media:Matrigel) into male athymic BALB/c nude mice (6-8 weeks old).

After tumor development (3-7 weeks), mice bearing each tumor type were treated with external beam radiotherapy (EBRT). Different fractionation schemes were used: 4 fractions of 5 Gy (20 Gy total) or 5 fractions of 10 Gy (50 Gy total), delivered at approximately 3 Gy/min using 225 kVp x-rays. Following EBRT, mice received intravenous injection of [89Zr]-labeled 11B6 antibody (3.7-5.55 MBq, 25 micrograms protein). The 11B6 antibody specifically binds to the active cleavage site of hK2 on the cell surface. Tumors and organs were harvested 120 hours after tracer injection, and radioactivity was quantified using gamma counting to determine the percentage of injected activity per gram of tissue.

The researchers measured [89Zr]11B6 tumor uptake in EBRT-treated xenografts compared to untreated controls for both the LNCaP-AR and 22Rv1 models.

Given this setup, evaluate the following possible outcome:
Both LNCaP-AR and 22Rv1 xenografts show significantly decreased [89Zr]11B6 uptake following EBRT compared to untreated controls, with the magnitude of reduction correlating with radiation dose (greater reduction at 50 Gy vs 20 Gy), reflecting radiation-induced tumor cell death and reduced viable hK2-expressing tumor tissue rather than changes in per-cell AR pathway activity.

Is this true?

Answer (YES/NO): NO